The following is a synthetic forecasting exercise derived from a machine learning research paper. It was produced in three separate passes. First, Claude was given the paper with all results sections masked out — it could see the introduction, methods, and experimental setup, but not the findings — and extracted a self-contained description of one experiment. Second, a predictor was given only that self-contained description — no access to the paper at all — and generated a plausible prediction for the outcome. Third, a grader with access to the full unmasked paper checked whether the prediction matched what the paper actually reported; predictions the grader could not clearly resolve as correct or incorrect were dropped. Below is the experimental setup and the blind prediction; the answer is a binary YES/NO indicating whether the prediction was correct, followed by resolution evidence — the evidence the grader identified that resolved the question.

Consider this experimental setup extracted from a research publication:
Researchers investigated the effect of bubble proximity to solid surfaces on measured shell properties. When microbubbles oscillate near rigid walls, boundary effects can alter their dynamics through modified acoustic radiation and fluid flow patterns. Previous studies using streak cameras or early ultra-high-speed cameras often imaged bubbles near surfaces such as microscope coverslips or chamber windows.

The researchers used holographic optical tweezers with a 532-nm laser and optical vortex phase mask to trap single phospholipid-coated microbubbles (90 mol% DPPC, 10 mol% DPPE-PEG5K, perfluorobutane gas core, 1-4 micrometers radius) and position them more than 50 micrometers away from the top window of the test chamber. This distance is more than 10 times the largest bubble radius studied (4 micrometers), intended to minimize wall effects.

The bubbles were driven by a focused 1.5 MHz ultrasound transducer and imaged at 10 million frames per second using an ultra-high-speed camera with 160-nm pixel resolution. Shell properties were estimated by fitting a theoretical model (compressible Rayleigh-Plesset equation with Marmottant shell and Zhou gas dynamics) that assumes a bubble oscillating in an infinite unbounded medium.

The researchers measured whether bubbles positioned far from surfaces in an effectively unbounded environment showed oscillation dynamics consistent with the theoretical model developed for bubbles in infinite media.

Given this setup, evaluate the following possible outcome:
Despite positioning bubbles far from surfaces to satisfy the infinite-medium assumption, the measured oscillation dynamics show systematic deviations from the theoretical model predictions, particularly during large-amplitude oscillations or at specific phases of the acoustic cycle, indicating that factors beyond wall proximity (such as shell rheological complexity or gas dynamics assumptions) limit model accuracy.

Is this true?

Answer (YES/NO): NO